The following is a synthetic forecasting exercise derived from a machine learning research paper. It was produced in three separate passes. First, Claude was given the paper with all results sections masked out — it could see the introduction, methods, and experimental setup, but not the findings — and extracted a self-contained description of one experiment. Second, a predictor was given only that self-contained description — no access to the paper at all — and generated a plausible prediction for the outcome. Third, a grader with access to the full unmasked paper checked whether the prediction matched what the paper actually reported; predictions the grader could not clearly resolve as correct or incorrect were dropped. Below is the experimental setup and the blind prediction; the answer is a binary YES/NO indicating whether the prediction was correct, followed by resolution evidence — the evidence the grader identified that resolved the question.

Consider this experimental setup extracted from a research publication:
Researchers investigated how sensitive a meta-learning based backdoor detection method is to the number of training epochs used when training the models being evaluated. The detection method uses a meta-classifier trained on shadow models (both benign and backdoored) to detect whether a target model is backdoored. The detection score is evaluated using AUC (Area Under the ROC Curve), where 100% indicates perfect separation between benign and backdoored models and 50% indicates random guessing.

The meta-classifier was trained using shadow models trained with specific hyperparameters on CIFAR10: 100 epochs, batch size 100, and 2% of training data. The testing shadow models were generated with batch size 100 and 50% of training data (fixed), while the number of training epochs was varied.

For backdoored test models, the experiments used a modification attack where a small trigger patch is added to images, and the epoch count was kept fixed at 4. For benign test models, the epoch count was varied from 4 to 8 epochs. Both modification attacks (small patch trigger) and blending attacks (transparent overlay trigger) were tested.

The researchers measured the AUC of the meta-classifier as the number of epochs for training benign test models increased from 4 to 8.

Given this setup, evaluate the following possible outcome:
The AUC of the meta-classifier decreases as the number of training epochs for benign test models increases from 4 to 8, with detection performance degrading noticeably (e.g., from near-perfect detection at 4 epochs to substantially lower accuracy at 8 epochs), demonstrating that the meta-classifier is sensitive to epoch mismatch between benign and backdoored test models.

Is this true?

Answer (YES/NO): YES